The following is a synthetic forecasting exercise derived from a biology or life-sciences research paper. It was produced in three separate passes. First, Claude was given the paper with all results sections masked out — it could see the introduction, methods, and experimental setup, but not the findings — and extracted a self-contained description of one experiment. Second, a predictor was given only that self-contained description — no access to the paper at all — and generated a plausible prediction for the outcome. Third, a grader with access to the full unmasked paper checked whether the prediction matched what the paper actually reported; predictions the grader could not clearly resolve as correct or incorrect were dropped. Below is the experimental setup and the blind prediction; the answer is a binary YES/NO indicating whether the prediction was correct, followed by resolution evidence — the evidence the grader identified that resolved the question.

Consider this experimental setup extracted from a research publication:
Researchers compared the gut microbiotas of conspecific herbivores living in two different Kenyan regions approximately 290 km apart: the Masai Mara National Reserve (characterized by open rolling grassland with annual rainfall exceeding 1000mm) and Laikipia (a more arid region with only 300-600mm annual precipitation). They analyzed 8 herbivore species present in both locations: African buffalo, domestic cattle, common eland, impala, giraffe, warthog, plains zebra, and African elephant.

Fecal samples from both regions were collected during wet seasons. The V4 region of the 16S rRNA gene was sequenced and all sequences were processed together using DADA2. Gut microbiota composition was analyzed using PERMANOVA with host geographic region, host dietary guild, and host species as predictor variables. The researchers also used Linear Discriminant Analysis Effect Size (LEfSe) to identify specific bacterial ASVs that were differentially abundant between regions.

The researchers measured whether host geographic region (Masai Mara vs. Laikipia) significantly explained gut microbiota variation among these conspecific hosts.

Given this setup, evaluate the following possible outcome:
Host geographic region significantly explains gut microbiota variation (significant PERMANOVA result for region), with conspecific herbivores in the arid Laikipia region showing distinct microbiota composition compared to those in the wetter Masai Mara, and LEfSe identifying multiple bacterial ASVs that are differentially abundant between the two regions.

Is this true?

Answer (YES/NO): NO